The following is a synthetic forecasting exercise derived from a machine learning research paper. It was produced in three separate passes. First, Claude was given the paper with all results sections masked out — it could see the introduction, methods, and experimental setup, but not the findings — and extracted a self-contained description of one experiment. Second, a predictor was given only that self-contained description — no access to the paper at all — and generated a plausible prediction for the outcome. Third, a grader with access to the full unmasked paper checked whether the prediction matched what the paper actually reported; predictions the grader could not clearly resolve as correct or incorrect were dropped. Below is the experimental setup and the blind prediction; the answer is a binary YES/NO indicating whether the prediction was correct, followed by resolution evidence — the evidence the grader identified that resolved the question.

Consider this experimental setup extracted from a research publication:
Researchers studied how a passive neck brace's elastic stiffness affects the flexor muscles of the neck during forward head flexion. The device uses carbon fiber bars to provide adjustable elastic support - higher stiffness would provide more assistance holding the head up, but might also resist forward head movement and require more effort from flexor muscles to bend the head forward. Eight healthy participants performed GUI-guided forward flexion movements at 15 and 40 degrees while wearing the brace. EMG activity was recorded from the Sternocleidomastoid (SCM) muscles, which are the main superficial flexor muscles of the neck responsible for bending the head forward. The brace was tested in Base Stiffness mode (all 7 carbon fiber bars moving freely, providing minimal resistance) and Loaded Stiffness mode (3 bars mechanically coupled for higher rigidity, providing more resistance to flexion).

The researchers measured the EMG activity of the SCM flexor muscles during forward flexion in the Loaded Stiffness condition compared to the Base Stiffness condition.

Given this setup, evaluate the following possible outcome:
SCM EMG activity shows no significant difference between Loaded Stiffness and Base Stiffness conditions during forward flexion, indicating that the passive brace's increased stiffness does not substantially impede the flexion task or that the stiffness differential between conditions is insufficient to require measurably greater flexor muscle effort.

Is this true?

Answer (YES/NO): YES